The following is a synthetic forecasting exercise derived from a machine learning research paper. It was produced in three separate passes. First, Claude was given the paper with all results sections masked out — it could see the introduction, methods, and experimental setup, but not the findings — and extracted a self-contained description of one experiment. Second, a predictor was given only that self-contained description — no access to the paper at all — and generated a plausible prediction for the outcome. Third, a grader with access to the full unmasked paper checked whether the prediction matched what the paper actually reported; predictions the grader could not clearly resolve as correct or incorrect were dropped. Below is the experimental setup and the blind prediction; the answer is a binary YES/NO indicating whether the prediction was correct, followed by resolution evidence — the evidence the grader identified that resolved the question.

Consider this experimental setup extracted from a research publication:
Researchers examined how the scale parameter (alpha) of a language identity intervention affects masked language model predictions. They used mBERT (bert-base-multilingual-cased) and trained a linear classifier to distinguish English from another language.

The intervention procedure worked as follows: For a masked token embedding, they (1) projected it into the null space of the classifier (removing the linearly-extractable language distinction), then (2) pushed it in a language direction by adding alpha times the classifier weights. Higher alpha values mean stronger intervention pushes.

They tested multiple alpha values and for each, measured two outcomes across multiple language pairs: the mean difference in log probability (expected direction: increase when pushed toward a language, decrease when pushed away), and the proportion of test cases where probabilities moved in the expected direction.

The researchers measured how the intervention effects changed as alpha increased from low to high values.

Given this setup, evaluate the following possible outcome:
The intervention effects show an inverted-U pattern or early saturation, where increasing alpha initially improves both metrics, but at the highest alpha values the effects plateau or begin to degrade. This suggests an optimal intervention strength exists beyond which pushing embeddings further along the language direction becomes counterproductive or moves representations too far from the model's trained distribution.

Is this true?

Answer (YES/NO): NO